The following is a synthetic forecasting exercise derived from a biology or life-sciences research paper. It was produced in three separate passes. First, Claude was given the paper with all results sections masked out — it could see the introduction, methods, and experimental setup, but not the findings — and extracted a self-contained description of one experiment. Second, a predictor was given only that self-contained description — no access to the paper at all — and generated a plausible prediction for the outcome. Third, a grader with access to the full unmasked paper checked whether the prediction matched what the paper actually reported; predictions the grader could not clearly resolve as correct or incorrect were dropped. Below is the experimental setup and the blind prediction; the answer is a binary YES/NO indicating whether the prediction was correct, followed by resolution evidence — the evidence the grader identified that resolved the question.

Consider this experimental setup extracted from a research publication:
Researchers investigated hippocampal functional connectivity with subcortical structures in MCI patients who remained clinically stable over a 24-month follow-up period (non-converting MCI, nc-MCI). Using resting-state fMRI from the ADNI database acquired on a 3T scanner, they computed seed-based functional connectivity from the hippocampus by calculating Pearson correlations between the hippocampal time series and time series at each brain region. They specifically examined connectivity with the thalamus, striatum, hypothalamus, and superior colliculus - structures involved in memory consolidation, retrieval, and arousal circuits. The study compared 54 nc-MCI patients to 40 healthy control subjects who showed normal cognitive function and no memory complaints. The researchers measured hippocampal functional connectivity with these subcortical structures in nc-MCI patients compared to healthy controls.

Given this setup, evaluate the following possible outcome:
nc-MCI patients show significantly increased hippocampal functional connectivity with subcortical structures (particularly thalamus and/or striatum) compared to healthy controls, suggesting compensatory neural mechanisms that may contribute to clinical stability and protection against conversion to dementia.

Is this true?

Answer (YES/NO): YES